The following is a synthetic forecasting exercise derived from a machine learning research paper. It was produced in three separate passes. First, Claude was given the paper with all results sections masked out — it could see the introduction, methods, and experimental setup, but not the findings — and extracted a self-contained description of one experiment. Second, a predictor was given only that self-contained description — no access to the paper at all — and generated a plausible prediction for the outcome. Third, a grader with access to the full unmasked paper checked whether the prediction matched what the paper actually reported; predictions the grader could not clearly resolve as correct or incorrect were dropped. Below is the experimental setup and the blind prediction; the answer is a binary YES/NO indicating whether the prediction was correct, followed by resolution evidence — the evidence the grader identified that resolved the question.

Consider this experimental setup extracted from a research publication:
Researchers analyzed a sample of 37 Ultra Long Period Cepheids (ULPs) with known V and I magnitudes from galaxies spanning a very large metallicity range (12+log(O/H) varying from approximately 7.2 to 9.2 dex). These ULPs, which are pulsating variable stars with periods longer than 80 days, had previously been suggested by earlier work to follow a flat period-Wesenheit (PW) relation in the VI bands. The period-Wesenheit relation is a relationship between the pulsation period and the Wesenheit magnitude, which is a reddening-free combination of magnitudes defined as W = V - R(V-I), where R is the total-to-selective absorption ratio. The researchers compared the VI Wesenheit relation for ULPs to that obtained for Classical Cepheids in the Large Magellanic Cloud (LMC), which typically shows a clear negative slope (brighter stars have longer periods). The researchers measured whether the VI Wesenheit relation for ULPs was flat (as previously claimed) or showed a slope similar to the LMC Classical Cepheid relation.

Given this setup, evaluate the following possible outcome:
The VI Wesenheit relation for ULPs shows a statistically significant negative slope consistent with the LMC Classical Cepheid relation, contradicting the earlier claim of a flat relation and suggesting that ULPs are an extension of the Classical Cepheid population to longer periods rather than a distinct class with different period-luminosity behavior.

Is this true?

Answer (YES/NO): YES